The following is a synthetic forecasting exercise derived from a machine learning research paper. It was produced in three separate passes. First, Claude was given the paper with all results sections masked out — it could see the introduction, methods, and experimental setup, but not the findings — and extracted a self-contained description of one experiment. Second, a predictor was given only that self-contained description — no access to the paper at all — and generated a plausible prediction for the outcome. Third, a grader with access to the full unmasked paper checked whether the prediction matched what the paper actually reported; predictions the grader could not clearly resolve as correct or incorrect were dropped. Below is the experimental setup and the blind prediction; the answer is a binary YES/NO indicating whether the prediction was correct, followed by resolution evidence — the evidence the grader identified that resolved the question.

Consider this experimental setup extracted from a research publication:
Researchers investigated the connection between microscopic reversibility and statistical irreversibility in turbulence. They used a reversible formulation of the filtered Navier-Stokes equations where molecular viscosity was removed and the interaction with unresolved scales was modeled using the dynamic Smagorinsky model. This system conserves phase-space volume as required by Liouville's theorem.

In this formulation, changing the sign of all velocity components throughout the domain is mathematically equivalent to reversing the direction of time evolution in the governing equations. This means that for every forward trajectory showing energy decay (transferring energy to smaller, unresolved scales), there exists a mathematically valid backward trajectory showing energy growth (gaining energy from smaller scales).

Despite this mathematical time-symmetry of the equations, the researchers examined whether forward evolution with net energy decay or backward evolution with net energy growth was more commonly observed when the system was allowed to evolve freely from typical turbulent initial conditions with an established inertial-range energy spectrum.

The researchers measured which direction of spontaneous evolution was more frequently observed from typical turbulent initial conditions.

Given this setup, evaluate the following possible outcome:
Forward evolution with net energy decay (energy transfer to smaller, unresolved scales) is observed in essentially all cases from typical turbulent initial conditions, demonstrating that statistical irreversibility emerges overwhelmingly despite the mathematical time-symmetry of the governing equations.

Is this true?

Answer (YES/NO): YES